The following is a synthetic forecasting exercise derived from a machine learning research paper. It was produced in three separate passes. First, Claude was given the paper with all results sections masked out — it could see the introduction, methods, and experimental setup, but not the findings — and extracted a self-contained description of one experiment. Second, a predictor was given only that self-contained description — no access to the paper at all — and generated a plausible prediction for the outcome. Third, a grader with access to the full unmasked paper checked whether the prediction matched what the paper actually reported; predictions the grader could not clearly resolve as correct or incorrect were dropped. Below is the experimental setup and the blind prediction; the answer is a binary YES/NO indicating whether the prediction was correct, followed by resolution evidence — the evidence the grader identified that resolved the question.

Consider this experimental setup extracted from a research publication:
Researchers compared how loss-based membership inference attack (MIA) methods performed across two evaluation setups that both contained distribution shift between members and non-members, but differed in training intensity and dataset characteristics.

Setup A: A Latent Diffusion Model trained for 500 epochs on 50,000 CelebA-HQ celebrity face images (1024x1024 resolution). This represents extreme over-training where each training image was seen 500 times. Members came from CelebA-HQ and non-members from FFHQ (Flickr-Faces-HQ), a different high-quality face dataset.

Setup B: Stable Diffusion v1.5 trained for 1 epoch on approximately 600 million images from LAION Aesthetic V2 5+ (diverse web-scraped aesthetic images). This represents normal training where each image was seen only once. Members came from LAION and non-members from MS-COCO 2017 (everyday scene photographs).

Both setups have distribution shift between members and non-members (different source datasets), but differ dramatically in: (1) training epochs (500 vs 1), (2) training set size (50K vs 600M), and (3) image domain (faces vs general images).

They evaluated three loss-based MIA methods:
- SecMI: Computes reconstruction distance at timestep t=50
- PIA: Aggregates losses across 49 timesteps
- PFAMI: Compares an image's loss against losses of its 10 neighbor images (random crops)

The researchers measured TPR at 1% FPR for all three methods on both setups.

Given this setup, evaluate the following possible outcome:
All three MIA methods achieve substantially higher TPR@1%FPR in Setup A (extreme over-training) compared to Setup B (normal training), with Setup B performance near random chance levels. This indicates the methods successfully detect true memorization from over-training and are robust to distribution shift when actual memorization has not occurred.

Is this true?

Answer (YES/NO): NO